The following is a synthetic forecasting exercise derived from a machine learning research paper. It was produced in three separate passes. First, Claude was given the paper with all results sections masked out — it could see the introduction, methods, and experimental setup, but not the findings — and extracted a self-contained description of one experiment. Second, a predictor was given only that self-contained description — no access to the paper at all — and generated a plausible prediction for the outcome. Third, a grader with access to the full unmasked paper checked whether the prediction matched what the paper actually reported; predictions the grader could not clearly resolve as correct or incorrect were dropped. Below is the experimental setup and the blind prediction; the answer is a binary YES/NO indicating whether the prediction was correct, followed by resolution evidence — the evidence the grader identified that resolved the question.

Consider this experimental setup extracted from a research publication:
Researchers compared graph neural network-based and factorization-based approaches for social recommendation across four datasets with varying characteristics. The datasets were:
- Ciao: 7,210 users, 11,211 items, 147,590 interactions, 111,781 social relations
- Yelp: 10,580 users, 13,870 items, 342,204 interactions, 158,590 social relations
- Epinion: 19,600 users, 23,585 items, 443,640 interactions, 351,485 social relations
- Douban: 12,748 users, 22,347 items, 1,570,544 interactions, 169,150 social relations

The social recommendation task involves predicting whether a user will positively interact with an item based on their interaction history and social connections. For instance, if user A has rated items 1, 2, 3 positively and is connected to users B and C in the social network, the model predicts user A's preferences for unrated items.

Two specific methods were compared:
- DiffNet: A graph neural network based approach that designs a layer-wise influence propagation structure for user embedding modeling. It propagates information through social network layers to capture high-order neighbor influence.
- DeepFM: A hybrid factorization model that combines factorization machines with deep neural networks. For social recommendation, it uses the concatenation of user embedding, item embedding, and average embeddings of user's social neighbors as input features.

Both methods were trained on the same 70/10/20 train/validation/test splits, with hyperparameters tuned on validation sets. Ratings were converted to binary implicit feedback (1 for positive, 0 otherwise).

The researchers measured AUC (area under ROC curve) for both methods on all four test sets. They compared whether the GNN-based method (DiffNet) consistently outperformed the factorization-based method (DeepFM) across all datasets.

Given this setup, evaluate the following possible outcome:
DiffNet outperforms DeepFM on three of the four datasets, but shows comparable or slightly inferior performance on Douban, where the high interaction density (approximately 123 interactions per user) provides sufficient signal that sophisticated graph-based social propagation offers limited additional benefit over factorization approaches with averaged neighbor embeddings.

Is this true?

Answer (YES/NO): NO